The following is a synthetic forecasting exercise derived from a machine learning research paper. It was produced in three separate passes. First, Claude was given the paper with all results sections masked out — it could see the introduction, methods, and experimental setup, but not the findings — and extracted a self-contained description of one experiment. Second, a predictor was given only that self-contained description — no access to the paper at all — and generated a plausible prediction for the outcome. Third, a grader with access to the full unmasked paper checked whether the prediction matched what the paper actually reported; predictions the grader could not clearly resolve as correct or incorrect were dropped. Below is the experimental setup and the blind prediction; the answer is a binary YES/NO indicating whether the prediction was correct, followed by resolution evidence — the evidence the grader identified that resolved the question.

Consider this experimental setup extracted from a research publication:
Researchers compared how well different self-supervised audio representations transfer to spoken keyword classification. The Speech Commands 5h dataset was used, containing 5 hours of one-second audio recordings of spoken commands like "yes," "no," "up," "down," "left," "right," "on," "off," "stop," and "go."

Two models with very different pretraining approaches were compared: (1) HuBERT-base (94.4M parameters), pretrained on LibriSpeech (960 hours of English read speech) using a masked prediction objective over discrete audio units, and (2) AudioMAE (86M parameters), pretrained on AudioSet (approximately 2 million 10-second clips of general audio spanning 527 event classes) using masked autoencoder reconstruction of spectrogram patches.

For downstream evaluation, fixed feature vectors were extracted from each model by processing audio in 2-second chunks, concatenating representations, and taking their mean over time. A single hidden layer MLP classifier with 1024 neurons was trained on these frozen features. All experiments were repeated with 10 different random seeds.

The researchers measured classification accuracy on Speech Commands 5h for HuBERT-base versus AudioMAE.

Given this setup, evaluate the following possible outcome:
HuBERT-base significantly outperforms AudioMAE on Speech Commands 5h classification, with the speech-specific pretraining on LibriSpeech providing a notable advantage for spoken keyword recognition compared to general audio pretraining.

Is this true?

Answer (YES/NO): YES